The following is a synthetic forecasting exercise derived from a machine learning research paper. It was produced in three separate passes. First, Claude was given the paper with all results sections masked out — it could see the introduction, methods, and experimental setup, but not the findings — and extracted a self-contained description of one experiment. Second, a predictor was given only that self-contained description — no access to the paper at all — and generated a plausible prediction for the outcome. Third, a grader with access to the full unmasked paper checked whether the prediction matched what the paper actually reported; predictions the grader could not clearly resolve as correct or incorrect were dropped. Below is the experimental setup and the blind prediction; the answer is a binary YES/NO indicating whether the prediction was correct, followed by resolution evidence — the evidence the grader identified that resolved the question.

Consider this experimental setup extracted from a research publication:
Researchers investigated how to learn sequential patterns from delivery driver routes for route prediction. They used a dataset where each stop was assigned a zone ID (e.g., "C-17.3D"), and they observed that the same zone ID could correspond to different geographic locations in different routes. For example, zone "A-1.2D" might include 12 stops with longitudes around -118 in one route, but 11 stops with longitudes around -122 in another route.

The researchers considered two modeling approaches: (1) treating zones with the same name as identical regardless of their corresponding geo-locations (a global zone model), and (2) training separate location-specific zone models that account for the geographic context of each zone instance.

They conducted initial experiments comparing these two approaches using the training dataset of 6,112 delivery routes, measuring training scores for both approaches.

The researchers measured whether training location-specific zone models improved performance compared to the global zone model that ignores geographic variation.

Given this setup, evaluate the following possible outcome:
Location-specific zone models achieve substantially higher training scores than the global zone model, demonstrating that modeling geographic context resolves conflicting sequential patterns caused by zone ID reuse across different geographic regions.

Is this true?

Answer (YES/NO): NO